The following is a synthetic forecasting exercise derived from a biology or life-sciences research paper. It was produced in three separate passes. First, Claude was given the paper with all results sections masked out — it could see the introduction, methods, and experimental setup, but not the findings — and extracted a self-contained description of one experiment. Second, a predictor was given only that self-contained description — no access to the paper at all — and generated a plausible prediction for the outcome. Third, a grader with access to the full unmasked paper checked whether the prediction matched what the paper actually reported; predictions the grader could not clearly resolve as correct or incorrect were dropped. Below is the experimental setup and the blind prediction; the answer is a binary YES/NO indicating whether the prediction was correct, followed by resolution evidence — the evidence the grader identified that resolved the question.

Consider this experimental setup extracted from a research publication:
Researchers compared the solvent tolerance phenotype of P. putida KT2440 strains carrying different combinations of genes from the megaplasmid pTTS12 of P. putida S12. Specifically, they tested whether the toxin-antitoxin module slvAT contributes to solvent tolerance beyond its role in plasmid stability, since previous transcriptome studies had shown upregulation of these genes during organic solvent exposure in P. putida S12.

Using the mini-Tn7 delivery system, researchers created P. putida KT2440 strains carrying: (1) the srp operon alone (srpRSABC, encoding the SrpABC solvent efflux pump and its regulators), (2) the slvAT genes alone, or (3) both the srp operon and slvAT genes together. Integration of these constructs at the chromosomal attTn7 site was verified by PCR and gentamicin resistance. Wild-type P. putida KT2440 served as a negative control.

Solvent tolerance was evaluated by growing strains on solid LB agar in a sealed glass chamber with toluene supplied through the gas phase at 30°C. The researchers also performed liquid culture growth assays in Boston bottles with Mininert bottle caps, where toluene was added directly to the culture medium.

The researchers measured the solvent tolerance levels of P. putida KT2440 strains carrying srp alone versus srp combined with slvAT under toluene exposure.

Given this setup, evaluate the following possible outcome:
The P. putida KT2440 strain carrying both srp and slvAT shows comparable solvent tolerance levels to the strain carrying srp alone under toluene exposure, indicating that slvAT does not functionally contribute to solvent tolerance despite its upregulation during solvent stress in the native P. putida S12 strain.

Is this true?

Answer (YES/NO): NO